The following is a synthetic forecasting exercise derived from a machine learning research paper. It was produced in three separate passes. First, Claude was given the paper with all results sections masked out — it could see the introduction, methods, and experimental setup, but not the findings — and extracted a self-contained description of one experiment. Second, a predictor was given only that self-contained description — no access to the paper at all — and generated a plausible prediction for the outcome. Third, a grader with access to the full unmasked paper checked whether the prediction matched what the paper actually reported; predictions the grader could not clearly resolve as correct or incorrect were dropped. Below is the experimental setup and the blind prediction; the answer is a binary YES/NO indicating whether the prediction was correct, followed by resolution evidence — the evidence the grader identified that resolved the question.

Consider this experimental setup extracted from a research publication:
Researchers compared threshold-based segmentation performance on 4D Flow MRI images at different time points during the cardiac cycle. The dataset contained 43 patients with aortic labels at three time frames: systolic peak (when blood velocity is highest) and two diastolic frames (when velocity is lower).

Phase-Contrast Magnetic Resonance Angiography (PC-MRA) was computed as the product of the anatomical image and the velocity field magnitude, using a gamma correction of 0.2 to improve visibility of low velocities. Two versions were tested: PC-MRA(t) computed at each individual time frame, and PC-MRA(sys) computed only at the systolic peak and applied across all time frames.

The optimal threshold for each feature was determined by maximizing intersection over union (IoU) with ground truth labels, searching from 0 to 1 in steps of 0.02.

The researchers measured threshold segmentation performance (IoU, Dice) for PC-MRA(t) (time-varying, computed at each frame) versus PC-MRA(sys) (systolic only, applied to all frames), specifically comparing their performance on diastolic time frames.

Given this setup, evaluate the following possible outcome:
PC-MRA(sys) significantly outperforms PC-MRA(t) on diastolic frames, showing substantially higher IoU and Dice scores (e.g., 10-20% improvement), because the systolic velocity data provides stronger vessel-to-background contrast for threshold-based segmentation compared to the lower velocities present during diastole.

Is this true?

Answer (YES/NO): YES